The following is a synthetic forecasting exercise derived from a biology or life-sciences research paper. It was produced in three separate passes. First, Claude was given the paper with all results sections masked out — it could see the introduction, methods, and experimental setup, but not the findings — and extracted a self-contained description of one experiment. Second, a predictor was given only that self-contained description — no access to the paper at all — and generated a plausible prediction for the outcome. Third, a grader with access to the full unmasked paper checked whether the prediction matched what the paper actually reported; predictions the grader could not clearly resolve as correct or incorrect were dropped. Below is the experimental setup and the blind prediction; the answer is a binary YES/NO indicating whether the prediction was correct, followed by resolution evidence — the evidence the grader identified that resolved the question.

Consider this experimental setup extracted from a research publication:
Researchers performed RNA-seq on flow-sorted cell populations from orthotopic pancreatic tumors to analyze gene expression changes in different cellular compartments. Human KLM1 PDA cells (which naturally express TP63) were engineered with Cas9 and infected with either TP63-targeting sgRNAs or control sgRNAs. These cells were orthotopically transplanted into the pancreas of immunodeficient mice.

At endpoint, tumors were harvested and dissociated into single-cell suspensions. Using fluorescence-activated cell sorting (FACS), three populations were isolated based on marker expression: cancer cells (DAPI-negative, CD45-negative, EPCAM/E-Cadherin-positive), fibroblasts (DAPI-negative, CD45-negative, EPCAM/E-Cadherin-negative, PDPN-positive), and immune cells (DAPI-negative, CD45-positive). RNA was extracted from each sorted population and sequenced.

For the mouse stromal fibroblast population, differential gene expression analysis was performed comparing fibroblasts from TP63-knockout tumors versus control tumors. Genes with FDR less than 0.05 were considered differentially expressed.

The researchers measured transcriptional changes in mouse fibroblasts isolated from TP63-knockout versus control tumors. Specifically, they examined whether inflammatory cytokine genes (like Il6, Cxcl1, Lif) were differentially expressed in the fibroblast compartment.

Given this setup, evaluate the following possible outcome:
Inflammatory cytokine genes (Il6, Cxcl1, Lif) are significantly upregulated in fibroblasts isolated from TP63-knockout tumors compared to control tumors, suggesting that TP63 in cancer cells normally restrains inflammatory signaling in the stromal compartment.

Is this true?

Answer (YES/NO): NO